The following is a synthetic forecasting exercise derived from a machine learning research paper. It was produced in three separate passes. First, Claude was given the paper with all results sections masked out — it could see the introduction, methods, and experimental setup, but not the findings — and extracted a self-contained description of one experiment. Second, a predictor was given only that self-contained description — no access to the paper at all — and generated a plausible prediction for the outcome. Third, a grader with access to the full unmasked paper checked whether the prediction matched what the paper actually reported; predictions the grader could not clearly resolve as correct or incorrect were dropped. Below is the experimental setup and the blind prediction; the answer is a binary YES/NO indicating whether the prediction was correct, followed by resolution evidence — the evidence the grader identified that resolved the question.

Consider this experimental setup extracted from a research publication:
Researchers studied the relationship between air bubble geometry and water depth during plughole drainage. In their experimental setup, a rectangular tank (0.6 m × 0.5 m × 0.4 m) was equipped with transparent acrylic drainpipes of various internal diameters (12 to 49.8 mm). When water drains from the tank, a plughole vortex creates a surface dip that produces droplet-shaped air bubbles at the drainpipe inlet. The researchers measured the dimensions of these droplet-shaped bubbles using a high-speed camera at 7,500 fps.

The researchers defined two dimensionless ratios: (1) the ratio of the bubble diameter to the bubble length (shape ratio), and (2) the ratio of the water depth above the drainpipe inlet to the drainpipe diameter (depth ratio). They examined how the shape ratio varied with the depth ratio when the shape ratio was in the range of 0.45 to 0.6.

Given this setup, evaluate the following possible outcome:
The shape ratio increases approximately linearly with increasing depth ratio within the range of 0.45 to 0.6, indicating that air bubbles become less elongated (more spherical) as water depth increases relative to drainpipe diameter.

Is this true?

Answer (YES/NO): NO